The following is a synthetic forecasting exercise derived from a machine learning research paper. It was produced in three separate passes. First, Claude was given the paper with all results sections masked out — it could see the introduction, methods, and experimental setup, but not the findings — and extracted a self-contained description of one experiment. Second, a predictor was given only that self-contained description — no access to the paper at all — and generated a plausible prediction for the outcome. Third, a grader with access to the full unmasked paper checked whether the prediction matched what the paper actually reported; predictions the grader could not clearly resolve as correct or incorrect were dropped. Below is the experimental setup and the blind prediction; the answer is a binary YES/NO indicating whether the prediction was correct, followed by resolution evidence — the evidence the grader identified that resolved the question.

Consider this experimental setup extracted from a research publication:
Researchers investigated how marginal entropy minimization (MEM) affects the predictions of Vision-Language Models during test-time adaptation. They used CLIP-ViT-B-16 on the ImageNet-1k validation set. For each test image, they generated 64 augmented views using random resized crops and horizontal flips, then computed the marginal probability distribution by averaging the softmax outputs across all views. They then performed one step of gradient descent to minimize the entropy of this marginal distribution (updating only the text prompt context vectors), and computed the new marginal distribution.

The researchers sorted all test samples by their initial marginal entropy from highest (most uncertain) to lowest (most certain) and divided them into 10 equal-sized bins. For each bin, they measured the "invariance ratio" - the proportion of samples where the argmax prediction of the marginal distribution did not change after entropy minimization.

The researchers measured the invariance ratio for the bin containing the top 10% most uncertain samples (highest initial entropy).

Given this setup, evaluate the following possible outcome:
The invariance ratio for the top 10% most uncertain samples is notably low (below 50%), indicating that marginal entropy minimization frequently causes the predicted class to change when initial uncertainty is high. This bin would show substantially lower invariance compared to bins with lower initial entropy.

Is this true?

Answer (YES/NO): NO